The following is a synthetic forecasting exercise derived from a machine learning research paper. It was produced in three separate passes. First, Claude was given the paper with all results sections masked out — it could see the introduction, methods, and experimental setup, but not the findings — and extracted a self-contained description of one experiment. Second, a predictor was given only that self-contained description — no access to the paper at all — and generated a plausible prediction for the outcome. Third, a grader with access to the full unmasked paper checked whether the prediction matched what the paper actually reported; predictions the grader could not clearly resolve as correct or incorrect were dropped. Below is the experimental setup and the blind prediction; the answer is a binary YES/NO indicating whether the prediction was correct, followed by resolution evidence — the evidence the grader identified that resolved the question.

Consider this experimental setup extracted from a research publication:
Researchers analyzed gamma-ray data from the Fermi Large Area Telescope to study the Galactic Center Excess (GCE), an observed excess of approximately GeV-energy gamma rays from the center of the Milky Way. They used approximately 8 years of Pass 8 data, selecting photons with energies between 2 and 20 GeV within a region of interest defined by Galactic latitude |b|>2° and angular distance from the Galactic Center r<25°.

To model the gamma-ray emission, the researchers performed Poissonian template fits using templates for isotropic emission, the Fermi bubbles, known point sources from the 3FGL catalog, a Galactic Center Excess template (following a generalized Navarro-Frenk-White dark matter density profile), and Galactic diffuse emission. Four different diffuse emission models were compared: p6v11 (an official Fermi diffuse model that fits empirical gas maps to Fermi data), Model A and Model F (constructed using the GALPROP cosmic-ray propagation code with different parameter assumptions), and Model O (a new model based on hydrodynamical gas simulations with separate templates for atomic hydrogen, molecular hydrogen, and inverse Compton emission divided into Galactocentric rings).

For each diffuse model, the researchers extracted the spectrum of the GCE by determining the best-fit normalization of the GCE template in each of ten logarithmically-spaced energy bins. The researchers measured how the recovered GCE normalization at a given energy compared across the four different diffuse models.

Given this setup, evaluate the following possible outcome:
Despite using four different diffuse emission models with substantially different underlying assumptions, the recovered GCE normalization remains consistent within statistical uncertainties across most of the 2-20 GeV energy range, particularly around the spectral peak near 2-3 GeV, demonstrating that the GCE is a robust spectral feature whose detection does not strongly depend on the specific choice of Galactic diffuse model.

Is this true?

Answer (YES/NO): NO